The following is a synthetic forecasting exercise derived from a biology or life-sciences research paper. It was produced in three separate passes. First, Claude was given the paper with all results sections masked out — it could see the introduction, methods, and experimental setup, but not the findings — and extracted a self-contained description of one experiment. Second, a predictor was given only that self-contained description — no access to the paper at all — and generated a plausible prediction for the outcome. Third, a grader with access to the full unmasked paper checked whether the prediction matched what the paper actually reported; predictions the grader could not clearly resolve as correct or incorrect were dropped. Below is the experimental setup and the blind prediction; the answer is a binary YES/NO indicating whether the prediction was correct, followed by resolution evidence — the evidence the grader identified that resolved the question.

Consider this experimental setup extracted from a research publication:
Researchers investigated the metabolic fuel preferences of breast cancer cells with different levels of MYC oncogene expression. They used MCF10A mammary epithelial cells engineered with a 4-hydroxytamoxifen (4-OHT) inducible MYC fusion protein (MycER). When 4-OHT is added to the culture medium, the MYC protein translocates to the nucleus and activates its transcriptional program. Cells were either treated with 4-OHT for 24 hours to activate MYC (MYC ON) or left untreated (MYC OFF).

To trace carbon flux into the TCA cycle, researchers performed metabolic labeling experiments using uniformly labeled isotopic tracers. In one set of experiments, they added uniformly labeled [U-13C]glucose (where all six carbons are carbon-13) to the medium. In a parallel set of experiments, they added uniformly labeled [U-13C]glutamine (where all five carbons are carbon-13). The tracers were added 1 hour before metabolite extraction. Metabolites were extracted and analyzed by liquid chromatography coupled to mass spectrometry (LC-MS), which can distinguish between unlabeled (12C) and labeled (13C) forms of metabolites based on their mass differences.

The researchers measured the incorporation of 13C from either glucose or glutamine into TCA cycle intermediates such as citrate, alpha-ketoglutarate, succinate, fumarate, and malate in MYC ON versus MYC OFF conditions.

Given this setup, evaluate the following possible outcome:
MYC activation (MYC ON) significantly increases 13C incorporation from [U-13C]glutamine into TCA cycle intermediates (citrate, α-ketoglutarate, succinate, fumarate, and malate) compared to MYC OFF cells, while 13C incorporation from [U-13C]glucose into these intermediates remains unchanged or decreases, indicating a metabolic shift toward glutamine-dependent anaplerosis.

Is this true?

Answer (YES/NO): YES